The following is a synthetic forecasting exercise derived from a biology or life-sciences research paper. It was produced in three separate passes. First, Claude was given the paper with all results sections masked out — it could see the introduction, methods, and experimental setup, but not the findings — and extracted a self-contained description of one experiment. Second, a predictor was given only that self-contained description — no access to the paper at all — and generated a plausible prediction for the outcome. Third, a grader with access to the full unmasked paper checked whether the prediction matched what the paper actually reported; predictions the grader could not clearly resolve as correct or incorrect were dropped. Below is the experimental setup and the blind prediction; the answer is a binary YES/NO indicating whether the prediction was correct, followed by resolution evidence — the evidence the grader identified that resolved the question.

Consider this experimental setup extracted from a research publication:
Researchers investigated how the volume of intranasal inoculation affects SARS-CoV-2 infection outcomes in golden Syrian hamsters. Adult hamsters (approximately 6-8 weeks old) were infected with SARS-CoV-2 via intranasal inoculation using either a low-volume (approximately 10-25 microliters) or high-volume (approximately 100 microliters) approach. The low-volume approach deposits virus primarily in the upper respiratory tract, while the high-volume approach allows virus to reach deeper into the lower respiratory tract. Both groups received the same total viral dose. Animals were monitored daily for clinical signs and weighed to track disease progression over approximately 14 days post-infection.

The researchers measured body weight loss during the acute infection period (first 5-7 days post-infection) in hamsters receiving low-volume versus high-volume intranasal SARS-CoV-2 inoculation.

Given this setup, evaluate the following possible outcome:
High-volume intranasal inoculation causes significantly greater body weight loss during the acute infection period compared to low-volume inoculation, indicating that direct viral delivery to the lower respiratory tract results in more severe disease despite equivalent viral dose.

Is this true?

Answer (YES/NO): YES